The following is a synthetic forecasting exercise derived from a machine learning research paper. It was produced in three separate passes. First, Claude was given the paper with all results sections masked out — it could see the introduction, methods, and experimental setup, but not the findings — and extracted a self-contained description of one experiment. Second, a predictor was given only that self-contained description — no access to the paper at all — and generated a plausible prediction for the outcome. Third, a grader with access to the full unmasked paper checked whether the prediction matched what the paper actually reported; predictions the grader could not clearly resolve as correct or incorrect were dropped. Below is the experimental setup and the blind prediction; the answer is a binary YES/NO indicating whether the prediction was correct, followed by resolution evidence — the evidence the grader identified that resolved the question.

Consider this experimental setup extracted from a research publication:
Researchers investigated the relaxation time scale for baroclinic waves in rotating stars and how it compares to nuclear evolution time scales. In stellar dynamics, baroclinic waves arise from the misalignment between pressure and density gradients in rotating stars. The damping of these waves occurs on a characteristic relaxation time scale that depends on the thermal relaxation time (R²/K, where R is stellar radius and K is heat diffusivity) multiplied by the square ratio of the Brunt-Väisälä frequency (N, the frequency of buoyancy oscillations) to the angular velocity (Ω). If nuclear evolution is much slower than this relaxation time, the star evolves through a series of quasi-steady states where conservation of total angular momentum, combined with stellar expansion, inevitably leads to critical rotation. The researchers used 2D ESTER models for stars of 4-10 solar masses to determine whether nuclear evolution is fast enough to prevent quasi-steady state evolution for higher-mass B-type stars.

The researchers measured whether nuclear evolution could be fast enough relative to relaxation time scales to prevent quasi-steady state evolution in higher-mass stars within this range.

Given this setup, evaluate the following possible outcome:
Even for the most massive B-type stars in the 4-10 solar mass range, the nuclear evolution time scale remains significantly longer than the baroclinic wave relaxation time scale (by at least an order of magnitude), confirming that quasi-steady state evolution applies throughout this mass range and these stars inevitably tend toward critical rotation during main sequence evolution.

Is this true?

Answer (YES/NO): NO